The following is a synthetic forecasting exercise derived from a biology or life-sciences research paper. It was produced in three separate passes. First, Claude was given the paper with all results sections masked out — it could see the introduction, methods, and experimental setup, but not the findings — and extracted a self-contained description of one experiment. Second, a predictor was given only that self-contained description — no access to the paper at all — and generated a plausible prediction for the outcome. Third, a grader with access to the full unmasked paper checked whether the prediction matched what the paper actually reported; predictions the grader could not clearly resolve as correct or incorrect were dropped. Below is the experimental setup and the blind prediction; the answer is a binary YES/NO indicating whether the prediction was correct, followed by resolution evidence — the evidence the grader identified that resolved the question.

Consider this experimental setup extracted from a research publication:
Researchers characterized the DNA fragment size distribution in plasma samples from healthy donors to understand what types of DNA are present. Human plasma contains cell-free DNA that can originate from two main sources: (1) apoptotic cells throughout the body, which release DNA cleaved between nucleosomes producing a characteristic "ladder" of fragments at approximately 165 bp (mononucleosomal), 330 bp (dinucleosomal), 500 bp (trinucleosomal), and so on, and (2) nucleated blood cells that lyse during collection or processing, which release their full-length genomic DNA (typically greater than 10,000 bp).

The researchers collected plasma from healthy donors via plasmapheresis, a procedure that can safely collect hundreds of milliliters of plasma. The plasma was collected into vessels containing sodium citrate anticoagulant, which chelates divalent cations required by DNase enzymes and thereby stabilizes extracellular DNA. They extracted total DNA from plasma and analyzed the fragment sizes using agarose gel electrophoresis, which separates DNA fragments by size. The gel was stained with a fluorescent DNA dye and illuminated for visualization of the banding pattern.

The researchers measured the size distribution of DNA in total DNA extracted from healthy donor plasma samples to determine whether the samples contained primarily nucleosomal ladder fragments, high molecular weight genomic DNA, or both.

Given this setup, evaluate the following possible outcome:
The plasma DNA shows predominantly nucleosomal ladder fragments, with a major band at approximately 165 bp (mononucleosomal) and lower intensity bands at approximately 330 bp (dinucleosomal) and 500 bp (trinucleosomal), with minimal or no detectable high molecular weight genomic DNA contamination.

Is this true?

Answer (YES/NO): NO